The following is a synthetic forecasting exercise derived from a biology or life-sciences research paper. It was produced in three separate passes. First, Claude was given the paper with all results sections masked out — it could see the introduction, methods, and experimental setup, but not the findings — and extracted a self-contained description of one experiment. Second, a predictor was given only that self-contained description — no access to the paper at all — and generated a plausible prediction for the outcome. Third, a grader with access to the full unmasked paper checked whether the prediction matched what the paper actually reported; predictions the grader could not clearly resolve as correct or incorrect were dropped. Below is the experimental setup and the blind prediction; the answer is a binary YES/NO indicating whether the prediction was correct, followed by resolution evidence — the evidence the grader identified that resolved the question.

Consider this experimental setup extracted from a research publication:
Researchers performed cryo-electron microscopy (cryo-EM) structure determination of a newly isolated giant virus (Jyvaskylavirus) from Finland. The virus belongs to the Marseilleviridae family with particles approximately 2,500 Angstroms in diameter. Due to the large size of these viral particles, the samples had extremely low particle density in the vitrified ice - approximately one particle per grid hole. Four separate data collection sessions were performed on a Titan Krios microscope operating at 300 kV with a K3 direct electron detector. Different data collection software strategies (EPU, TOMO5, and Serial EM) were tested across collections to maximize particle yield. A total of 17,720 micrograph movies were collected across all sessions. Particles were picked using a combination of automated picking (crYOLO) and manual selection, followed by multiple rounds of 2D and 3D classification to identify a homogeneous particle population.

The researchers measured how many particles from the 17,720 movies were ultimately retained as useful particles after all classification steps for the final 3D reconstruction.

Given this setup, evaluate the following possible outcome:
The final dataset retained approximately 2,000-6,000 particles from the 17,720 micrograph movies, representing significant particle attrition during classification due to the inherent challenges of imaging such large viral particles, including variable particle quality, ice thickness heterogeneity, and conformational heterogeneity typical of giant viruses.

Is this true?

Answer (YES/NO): YES